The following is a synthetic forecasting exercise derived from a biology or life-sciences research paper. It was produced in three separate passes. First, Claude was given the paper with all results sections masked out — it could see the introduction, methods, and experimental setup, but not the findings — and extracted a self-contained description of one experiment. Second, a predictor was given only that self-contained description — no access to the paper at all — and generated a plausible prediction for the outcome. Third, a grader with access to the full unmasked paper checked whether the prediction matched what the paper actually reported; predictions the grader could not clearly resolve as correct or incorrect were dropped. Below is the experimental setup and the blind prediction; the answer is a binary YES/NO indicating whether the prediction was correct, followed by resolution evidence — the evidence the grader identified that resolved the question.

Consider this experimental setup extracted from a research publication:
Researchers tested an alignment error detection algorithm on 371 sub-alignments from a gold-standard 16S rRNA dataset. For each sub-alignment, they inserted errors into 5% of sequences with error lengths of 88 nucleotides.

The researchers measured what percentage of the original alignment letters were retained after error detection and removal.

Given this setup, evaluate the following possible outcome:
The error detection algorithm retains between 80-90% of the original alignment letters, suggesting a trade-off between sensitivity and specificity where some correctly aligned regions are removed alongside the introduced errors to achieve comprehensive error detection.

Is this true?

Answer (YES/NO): NO